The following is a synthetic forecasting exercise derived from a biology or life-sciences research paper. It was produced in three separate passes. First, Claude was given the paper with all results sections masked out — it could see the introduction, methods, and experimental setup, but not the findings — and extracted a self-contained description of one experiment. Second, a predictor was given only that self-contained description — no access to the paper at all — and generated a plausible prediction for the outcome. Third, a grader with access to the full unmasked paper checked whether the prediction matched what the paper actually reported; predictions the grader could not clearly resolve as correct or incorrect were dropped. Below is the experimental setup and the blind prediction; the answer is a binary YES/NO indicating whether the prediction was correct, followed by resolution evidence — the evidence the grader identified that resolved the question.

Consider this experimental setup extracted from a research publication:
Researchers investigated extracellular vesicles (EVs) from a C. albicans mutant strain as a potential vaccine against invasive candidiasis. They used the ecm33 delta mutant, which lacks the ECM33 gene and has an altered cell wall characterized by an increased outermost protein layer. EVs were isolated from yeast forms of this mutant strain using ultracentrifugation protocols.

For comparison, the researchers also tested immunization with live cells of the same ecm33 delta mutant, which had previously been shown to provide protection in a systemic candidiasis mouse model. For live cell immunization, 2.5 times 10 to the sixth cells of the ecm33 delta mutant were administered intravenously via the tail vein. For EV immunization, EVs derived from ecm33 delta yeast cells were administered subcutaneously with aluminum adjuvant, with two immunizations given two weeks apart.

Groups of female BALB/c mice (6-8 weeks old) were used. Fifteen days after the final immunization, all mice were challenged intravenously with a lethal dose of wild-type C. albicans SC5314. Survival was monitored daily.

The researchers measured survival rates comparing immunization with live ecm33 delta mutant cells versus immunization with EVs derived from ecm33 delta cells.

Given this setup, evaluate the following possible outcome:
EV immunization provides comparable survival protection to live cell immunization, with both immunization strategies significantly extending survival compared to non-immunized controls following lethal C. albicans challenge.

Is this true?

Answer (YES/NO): NO